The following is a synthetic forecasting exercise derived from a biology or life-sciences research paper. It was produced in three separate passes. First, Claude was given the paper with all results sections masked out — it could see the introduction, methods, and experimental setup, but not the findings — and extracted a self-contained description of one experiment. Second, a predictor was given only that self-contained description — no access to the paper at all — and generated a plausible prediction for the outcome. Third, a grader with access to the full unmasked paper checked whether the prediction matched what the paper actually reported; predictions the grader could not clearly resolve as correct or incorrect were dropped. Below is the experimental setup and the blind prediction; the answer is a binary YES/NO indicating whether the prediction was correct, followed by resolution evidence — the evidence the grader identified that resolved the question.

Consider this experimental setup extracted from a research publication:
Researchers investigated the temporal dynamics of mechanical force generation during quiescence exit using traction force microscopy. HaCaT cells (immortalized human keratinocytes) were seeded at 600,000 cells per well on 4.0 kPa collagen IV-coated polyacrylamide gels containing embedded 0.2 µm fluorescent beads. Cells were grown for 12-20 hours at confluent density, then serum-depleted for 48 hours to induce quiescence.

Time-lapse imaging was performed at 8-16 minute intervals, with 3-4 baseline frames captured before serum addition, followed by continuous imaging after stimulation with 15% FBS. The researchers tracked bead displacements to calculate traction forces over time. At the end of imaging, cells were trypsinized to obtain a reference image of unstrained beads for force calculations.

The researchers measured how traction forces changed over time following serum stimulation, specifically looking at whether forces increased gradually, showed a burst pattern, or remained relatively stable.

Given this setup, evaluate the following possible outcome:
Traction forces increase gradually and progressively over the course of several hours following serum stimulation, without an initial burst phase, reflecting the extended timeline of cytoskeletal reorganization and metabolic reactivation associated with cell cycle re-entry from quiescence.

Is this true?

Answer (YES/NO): NO